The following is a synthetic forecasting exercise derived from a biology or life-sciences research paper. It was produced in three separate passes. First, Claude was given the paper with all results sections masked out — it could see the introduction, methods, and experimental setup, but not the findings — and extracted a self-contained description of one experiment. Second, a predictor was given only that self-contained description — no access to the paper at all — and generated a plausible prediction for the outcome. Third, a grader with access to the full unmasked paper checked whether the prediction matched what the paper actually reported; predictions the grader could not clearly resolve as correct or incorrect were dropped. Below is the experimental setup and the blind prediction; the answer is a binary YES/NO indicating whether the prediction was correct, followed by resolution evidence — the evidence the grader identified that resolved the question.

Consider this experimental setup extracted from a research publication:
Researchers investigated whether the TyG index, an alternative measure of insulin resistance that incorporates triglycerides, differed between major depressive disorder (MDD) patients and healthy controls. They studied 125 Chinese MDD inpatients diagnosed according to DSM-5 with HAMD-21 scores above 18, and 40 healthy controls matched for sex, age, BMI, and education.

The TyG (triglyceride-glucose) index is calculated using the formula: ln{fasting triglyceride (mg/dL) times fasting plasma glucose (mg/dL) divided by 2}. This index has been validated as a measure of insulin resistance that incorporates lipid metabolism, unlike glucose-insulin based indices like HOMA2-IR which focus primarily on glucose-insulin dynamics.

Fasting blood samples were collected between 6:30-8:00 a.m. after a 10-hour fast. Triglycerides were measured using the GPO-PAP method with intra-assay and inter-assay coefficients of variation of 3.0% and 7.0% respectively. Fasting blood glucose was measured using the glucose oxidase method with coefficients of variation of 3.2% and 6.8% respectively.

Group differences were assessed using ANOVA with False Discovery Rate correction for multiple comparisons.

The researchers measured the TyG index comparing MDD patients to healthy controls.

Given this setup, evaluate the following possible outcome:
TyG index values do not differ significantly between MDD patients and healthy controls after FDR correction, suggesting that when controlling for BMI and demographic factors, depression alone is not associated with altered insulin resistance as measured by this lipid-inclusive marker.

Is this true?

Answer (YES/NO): YES